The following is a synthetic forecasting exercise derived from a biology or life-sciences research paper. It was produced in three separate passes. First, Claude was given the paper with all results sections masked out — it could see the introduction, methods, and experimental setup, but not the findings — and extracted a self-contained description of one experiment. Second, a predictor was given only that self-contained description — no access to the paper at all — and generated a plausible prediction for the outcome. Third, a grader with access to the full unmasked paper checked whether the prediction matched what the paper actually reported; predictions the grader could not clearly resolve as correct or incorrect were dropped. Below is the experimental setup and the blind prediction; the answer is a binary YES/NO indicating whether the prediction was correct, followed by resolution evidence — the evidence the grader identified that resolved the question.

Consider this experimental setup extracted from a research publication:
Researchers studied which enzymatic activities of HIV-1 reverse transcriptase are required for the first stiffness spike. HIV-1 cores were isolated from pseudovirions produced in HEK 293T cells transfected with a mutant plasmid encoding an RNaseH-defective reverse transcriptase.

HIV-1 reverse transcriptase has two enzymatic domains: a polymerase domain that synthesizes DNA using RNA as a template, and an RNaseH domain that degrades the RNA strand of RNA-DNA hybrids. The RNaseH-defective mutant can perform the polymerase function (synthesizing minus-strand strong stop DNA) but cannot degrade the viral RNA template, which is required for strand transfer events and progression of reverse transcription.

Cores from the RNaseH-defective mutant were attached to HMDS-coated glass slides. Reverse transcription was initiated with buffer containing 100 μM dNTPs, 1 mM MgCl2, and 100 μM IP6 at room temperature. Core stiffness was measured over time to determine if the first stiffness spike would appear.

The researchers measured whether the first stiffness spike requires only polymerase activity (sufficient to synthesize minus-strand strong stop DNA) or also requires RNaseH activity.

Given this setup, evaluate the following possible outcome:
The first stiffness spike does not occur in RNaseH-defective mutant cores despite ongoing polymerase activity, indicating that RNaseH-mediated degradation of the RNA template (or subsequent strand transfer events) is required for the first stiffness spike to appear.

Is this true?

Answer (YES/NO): NO